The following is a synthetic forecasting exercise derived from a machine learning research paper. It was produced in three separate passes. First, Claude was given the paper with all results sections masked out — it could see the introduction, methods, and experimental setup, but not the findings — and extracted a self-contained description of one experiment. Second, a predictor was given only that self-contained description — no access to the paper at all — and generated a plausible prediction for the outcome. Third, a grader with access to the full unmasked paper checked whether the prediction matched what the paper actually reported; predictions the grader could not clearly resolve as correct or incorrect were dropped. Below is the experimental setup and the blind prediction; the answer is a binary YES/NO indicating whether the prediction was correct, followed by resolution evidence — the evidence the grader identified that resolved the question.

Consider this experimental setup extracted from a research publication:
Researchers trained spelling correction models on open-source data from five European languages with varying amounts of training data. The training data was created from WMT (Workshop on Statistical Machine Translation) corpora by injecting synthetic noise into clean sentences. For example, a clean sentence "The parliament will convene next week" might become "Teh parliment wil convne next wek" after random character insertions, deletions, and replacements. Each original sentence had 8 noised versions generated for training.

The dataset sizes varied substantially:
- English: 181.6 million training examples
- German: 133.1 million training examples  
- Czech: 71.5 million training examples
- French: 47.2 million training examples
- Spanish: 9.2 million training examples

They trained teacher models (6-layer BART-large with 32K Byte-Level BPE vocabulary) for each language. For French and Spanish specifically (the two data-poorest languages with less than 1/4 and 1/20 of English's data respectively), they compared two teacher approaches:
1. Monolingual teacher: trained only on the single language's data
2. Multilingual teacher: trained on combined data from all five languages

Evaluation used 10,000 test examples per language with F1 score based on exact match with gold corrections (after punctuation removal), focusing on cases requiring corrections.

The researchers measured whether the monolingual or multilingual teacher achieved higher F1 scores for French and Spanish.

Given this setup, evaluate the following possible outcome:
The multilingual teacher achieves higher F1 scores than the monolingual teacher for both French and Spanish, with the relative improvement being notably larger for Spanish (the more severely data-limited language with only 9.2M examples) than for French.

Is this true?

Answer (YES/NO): YES